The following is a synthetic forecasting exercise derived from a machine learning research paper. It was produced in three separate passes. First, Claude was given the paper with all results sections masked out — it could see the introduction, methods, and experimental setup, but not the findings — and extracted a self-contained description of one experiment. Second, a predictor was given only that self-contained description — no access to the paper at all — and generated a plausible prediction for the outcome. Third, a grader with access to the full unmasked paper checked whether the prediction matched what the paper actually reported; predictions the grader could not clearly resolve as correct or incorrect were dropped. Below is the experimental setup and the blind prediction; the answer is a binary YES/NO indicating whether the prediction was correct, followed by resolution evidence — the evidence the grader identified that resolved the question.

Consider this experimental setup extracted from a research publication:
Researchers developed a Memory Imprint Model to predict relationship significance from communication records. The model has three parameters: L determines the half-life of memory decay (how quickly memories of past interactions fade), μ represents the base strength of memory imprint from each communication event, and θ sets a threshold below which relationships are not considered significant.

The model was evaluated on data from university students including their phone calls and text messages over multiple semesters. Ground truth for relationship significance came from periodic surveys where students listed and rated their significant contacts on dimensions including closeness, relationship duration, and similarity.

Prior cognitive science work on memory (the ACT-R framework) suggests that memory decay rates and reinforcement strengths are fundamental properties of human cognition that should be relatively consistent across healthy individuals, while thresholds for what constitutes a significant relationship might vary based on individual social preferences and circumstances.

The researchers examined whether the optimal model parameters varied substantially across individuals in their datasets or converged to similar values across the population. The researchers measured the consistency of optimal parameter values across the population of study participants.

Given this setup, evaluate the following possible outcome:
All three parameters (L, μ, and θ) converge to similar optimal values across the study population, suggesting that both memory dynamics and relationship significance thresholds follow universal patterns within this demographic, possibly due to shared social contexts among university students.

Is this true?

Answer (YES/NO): YES